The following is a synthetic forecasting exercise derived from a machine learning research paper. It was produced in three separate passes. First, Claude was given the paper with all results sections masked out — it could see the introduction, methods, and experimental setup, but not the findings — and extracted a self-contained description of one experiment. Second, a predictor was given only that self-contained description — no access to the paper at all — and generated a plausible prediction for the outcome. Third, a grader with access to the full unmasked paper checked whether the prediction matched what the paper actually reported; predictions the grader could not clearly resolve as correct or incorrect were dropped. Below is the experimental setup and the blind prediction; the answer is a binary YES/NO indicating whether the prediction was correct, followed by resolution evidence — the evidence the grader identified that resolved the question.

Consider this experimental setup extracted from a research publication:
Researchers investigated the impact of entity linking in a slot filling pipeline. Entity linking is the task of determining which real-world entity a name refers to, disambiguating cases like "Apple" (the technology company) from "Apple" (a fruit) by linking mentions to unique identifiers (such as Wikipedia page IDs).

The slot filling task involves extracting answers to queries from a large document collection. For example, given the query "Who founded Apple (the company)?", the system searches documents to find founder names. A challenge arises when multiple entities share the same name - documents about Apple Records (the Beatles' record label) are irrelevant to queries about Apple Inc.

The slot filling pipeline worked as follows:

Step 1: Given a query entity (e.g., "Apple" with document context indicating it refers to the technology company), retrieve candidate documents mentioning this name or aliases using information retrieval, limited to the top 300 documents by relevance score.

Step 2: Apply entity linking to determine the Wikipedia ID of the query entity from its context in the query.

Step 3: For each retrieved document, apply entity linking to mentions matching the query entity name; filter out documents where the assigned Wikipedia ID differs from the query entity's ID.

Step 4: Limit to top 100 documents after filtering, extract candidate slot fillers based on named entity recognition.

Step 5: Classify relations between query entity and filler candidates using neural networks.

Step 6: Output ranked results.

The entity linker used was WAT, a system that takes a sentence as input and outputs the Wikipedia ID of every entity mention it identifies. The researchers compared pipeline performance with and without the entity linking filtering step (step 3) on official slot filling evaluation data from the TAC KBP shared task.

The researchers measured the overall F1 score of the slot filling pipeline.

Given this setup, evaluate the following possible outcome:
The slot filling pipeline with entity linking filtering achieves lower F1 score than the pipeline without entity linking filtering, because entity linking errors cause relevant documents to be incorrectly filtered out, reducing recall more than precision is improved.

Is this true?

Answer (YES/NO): NO